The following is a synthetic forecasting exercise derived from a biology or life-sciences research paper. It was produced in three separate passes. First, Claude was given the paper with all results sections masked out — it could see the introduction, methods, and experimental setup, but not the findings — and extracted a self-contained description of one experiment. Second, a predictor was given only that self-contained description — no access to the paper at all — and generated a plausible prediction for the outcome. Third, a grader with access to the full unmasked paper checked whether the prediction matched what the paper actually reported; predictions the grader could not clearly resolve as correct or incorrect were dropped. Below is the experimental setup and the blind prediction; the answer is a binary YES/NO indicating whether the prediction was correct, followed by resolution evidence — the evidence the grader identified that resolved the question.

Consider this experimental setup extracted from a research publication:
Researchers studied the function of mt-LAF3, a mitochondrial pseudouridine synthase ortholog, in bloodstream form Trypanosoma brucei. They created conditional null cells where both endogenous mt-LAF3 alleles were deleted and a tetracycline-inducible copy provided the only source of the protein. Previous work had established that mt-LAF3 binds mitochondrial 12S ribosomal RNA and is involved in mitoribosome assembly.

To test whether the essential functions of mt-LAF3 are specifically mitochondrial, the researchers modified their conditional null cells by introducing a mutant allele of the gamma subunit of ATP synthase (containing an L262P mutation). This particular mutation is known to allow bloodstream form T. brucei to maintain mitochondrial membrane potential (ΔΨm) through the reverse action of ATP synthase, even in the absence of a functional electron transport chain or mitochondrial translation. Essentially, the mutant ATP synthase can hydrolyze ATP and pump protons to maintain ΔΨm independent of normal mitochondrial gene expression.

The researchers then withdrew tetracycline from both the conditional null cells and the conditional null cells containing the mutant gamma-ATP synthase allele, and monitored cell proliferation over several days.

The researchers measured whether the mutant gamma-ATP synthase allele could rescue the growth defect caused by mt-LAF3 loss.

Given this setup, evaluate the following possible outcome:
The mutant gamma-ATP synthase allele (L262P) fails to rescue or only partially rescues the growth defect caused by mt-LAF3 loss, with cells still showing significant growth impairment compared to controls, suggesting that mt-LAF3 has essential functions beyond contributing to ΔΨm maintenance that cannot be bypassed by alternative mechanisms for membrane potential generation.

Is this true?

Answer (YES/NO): NO